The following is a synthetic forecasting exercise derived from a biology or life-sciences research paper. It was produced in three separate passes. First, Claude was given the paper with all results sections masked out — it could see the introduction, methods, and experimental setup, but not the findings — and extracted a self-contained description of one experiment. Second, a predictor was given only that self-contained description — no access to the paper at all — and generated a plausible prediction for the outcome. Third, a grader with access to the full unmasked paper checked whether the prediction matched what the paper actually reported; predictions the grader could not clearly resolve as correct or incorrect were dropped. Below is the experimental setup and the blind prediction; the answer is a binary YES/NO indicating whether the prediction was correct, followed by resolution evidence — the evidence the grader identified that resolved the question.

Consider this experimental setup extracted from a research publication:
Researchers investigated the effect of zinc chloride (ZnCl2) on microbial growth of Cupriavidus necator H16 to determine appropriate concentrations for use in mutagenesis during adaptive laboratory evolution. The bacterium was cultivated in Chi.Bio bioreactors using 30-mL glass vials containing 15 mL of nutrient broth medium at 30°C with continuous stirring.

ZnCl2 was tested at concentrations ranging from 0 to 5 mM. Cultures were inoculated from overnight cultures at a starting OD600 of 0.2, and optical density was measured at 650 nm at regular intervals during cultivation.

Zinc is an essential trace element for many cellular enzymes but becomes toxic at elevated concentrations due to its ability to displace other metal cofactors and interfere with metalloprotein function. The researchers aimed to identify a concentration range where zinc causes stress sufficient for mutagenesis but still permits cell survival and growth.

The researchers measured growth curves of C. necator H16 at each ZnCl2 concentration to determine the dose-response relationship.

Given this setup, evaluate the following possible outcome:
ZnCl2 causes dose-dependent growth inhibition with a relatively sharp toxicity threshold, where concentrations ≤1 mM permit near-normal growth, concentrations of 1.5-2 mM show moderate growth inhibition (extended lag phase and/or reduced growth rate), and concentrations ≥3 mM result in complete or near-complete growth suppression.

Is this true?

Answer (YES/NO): NO